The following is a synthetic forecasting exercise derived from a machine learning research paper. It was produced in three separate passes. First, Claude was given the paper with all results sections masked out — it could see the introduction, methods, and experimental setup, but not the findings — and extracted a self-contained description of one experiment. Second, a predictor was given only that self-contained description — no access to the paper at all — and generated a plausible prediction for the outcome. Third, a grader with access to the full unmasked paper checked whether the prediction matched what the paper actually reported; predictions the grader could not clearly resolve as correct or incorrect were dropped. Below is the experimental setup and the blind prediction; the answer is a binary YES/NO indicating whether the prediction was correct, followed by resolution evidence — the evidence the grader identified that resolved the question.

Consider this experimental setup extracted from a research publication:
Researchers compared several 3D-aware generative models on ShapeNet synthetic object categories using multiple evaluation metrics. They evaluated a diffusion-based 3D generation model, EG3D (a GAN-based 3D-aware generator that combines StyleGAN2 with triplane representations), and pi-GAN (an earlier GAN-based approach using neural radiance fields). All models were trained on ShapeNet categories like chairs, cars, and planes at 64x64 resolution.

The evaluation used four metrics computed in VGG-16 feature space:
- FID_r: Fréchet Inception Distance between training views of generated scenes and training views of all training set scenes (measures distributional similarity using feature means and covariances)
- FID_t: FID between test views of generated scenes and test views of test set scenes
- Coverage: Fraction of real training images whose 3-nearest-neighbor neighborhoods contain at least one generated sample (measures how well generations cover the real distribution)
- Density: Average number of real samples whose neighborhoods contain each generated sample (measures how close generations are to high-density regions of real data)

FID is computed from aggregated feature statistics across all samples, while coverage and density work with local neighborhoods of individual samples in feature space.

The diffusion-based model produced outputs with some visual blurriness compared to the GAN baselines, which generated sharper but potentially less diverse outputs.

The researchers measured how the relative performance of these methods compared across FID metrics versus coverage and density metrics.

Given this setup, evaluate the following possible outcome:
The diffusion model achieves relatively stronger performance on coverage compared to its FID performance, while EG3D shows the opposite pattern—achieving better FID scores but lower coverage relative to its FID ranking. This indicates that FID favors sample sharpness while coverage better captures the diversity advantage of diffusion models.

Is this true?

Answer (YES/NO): YES